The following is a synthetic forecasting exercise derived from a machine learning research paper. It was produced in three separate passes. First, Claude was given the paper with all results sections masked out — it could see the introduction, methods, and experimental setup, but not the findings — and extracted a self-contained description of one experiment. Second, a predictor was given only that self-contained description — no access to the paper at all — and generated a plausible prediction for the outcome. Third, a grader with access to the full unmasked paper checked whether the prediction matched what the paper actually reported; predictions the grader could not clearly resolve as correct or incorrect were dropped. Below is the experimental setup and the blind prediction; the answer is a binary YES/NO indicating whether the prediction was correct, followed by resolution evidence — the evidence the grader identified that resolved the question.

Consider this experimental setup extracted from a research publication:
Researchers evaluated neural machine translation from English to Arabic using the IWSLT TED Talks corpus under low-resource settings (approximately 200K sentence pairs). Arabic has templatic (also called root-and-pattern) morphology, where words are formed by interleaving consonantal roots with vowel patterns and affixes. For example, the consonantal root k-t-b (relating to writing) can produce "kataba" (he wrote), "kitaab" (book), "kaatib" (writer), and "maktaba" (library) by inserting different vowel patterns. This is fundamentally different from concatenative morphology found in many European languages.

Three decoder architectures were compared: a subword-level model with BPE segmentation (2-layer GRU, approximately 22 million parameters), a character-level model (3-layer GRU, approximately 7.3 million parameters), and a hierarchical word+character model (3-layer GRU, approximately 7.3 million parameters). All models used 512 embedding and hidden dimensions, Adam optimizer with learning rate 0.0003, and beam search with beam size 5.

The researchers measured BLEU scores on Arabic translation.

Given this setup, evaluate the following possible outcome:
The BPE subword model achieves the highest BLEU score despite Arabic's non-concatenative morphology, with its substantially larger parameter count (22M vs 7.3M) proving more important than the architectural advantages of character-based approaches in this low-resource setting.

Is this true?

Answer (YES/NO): NO